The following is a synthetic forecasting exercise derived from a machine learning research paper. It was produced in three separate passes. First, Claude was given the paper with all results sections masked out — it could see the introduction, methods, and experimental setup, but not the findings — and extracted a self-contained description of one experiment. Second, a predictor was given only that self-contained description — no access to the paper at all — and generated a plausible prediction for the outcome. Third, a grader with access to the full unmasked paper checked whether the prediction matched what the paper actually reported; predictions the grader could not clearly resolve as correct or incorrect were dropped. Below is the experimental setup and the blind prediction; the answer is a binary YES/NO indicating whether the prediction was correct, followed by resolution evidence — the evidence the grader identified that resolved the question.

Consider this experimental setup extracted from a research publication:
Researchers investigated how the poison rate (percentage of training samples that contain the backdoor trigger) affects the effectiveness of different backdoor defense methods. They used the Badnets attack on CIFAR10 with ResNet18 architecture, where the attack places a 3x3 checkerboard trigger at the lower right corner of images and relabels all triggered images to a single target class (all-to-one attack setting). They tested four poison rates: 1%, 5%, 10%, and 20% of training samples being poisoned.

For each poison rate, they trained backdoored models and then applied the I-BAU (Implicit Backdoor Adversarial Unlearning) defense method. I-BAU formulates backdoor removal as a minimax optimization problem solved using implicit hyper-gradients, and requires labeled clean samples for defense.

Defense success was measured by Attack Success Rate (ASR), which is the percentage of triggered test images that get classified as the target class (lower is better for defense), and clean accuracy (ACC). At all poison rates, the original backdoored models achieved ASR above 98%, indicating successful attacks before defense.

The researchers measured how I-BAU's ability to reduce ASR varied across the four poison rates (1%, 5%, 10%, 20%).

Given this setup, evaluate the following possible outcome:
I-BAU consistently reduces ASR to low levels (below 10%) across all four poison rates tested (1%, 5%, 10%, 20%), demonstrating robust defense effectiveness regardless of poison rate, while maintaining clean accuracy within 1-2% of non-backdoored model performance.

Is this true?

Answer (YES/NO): NO